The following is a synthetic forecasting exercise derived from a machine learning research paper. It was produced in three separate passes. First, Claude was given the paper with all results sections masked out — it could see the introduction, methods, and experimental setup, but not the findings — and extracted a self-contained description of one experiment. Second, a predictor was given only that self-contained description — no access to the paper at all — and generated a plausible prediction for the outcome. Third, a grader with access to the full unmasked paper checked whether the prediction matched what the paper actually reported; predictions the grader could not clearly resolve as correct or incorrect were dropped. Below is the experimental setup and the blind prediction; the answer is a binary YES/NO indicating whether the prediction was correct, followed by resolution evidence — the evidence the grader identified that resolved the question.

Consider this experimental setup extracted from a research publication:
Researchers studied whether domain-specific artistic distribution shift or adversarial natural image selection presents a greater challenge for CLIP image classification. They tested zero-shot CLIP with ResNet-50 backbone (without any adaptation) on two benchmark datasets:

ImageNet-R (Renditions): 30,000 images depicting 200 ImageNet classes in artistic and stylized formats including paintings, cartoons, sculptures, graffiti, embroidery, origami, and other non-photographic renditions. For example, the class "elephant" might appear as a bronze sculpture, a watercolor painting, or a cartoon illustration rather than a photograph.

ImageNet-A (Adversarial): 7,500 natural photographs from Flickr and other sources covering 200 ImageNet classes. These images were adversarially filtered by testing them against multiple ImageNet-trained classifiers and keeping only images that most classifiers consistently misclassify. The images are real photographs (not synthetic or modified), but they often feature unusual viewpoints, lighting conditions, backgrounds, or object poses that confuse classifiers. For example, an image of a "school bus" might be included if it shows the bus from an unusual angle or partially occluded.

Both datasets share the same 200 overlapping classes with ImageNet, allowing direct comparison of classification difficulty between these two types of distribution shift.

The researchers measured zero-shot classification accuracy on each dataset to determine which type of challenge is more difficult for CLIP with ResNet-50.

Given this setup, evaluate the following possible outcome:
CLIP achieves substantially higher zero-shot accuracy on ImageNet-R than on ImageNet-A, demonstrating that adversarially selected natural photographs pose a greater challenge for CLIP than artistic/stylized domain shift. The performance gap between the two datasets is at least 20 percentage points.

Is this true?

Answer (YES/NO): YES